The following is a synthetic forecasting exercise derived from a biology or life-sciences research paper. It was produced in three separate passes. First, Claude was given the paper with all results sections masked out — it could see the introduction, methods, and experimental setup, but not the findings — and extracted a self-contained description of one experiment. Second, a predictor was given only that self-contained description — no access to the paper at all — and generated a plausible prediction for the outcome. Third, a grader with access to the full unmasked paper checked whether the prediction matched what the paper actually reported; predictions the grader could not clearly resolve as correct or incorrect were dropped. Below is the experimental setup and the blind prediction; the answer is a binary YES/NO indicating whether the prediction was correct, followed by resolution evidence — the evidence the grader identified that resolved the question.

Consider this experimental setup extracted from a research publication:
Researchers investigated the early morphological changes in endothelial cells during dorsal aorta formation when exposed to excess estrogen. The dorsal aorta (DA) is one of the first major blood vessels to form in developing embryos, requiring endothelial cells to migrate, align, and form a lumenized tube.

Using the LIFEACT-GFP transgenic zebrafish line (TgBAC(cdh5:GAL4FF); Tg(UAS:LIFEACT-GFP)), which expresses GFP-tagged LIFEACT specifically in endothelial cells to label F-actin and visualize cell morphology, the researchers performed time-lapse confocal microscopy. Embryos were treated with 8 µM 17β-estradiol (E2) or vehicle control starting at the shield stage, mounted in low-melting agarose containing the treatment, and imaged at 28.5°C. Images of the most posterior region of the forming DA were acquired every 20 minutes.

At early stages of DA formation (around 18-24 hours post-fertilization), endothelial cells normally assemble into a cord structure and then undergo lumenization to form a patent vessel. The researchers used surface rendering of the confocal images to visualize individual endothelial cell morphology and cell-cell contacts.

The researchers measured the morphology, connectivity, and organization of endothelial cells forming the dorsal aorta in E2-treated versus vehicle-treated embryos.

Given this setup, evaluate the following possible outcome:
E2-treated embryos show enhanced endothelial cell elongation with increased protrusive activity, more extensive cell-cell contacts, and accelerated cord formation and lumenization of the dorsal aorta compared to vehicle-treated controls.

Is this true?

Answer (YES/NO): NO